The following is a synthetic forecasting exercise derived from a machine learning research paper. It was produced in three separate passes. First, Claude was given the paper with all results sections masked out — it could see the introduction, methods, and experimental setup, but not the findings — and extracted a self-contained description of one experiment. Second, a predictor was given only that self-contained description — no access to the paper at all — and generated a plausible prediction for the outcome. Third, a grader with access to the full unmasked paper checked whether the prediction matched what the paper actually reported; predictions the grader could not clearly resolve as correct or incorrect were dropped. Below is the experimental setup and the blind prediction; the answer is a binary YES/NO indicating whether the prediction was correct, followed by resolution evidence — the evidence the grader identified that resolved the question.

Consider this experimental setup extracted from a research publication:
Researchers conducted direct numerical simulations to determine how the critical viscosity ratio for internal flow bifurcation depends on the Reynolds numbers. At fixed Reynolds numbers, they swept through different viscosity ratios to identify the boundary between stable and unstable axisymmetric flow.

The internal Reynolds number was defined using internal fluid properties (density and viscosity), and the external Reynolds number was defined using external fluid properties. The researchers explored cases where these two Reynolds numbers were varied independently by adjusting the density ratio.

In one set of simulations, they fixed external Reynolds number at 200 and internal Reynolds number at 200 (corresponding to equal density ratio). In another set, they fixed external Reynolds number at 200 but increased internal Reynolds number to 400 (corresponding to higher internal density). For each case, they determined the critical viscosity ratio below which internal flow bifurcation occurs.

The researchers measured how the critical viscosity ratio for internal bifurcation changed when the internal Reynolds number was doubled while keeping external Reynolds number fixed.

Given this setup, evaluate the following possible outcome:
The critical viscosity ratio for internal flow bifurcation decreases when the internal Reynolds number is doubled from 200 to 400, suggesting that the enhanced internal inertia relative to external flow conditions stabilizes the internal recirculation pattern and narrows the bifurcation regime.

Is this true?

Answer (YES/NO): NO